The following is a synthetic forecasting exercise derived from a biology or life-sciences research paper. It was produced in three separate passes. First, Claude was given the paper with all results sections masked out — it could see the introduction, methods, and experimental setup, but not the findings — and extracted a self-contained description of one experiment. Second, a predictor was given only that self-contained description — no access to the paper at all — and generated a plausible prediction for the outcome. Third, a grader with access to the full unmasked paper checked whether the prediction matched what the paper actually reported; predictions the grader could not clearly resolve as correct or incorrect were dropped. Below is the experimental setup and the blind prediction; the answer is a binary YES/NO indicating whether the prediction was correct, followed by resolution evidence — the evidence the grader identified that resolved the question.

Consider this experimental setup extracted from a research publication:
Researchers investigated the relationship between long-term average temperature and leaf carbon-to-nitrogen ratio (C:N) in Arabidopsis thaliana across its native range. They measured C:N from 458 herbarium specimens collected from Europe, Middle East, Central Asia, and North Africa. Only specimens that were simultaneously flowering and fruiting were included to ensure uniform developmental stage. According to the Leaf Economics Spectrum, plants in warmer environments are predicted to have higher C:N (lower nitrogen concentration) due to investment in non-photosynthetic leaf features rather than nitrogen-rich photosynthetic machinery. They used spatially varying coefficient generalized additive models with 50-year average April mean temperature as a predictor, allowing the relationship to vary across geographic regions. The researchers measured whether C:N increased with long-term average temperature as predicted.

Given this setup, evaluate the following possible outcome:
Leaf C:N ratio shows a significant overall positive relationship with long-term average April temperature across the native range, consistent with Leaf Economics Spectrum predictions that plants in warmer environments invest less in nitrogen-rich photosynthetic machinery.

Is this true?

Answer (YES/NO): NO